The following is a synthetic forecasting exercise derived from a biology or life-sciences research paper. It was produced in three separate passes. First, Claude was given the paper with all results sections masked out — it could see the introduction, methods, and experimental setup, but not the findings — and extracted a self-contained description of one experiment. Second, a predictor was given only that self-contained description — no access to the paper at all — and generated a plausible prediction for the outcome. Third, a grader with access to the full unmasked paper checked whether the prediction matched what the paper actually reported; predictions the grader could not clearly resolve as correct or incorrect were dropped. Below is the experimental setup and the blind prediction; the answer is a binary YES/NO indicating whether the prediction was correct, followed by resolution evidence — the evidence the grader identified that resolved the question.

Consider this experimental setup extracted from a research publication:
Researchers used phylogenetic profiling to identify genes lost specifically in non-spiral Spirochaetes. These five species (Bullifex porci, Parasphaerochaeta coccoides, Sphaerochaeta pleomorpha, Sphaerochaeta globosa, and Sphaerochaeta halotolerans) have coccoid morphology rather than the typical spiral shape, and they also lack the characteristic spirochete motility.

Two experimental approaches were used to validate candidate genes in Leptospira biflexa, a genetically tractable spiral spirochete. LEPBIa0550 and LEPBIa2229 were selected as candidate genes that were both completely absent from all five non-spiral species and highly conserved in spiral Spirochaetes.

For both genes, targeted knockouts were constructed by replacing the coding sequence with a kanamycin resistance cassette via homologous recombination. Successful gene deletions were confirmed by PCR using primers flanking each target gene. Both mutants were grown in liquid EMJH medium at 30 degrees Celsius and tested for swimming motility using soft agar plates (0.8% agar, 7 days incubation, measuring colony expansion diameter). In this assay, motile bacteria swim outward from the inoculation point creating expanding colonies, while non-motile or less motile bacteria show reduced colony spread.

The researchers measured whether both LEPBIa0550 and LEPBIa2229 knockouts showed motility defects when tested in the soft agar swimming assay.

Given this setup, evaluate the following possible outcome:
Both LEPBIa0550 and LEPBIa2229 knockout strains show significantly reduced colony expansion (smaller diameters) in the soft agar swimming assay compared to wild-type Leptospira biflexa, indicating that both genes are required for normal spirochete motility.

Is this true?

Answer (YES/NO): NO